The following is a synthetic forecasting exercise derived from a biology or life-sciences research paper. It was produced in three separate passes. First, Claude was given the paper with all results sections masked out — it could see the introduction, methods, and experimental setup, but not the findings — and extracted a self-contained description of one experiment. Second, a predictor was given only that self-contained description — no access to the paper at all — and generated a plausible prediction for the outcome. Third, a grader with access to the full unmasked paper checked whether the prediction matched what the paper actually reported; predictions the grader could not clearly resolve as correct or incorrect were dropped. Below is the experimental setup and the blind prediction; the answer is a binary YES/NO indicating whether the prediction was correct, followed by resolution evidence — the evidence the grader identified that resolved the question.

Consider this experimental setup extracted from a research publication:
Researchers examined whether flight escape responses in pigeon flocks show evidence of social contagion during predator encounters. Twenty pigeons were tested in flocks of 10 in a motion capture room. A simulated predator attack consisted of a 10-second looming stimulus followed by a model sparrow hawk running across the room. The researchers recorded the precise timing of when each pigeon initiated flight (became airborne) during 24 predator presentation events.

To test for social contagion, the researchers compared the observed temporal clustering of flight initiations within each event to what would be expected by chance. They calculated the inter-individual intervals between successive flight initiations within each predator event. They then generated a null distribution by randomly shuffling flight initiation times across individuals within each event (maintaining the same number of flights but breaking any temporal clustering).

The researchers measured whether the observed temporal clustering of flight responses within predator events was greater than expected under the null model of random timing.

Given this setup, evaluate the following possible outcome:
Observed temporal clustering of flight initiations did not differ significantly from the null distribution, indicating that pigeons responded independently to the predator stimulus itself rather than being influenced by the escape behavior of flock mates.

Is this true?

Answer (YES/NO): NO